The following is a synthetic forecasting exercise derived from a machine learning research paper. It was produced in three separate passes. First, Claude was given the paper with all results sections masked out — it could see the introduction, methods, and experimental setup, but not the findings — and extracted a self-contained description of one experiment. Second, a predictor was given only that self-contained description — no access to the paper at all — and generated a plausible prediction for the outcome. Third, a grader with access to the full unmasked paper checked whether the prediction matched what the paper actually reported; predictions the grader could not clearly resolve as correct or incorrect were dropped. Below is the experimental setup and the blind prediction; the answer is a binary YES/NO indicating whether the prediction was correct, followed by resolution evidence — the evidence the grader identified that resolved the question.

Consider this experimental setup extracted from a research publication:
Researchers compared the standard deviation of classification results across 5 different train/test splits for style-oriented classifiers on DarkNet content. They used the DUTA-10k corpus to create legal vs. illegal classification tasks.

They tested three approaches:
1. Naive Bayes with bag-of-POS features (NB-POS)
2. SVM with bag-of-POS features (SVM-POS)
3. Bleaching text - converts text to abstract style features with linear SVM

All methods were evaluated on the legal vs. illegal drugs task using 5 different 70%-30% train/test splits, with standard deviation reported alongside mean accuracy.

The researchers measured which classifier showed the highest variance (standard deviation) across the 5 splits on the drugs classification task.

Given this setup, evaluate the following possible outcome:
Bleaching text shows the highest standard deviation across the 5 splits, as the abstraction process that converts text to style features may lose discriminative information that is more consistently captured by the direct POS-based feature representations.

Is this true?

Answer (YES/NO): NO